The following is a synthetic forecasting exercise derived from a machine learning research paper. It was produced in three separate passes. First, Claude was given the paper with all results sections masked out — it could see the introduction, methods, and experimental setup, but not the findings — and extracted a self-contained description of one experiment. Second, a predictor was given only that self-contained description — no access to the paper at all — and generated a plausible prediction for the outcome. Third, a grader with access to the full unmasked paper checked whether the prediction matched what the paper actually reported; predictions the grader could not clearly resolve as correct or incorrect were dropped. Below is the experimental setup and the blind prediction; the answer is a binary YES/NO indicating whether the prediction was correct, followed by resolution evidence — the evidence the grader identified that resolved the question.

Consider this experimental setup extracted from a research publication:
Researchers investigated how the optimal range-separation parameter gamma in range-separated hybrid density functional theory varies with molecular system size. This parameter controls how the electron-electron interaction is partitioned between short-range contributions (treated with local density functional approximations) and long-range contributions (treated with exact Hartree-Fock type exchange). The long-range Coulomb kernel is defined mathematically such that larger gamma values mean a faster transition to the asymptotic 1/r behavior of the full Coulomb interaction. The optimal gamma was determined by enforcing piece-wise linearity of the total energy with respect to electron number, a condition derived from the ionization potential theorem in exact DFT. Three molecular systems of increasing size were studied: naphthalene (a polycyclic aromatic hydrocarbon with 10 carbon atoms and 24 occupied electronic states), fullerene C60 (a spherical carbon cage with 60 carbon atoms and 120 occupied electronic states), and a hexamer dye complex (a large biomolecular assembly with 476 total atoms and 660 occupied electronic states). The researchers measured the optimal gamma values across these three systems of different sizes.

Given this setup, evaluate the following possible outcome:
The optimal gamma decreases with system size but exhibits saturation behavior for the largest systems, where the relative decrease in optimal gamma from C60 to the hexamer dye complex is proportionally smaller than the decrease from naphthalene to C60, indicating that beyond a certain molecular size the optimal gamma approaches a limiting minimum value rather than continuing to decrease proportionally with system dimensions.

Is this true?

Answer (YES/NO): NO